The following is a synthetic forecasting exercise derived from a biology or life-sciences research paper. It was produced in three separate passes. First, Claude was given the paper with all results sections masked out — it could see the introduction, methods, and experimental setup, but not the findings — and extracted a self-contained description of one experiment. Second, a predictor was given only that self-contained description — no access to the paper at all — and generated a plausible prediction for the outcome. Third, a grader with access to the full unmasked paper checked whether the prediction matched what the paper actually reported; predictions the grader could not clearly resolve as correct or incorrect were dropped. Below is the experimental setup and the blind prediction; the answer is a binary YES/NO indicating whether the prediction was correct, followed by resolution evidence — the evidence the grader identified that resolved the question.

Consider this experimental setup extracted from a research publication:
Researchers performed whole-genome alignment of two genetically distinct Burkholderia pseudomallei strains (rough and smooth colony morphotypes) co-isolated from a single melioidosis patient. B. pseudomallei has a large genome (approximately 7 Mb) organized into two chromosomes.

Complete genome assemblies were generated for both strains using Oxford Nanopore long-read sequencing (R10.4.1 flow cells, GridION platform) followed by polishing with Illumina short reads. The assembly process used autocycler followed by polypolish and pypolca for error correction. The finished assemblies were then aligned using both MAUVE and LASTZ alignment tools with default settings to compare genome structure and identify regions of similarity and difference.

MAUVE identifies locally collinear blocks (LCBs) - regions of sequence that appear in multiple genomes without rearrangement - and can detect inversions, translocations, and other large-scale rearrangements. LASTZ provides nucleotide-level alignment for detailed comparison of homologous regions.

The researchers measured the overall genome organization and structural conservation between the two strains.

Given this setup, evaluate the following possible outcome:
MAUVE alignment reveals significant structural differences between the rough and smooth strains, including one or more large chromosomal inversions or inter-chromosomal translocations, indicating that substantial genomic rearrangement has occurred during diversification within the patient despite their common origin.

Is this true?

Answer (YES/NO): NO